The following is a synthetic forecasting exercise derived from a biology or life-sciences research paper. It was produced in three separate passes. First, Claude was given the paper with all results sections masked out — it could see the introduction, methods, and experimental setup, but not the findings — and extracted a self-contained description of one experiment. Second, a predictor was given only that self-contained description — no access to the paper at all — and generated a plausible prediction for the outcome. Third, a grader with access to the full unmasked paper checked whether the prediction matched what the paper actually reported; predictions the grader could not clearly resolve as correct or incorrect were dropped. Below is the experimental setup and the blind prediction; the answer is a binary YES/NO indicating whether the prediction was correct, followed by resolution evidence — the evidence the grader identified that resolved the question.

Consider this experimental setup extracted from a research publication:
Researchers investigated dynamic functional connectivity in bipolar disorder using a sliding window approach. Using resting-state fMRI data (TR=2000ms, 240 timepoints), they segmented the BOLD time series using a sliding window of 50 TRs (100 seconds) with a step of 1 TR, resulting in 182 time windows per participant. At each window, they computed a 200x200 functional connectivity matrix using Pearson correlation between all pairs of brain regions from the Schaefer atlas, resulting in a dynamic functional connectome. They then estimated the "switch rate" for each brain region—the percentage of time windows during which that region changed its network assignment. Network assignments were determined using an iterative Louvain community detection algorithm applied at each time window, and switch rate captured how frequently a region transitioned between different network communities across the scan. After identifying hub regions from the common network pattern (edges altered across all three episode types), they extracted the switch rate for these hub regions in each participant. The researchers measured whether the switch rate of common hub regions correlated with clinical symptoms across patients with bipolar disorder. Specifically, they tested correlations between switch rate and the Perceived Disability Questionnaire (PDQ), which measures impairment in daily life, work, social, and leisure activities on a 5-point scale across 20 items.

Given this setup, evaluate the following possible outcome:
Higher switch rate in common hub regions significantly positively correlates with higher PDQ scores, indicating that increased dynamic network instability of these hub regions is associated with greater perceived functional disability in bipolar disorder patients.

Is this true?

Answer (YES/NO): NO